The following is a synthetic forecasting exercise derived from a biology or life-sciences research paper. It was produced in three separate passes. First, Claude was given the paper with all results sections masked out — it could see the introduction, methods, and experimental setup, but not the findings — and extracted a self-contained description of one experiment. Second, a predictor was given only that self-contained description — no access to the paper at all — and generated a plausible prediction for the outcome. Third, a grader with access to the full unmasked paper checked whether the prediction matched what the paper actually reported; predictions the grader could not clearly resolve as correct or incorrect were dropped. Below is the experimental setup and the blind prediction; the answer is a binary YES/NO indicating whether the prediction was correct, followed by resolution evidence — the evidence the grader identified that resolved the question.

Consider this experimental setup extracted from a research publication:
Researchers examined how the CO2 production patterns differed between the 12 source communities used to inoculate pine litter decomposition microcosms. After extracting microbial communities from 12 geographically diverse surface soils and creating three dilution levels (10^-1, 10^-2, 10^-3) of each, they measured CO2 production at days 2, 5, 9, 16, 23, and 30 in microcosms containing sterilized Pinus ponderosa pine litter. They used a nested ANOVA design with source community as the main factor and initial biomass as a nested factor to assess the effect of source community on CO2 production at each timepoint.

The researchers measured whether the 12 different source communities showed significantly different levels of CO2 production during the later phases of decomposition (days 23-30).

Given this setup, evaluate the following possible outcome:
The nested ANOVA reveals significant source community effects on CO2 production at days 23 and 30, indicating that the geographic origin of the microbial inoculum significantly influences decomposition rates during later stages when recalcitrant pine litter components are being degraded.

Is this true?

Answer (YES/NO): YES